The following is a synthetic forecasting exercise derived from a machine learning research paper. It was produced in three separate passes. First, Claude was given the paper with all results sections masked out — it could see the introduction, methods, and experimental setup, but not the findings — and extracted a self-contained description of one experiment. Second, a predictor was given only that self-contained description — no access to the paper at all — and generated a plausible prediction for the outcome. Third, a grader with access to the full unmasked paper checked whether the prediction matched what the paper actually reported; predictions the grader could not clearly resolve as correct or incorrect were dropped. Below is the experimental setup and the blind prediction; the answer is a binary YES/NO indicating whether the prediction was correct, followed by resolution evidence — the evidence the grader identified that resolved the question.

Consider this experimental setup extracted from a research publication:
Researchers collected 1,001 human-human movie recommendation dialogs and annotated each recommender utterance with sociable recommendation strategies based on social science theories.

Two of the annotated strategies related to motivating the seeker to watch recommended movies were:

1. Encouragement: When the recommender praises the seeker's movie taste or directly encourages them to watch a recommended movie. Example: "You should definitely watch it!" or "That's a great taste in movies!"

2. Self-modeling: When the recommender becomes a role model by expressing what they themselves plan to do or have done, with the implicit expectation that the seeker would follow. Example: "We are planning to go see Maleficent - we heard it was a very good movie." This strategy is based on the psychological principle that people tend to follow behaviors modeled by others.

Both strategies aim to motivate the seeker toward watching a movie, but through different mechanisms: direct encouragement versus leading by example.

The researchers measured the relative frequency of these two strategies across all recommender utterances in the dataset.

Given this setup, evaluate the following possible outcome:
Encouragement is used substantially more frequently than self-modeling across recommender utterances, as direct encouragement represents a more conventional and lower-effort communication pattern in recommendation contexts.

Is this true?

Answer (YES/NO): YES